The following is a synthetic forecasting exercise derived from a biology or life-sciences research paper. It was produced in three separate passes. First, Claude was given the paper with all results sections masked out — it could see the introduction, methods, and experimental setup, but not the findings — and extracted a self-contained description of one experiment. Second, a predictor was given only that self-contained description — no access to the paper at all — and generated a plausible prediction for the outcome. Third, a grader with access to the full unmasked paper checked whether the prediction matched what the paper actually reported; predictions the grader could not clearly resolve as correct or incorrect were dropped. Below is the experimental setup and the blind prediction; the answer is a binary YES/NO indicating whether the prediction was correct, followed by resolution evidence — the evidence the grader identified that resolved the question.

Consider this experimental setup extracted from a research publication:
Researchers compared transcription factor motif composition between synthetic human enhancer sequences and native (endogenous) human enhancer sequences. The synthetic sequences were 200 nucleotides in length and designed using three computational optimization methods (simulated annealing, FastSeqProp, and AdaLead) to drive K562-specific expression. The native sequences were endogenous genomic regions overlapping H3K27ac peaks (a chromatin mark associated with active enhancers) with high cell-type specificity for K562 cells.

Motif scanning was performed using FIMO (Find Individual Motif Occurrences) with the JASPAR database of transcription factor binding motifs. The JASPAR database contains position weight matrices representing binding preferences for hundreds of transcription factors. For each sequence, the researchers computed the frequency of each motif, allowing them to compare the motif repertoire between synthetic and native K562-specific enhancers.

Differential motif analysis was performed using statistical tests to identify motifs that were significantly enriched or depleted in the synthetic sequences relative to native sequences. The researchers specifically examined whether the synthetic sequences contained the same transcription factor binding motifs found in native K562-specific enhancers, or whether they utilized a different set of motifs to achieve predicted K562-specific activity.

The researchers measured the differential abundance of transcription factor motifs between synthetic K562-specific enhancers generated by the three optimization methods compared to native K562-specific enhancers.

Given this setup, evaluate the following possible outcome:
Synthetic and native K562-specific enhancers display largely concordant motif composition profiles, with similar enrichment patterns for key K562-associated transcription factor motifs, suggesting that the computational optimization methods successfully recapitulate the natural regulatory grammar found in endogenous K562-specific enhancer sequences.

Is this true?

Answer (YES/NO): NO